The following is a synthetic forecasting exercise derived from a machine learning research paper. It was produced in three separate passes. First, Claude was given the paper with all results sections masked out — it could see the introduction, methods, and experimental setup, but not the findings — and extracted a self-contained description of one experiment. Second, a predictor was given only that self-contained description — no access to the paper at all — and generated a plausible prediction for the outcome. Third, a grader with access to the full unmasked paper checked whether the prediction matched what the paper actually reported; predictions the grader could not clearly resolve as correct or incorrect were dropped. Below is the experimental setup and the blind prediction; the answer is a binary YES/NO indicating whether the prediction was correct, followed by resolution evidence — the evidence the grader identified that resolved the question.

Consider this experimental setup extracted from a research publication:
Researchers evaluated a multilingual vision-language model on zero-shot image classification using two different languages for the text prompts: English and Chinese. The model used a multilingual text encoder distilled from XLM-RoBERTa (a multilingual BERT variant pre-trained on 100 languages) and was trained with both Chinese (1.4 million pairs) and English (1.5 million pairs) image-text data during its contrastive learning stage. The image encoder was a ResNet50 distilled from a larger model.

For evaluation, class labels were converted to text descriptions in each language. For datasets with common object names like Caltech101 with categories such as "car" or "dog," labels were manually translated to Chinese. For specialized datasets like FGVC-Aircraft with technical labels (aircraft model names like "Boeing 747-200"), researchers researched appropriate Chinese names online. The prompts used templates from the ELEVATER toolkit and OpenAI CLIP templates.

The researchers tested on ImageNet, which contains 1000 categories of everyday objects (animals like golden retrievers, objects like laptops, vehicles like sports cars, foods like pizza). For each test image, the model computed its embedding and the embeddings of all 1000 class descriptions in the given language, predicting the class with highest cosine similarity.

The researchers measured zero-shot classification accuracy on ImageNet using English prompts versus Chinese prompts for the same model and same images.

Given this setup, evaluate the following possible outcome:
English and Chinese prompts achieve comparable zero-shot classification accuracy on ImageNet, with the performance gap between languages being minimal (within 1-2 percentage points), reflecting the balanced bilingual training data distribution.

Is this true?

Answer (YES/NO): NO